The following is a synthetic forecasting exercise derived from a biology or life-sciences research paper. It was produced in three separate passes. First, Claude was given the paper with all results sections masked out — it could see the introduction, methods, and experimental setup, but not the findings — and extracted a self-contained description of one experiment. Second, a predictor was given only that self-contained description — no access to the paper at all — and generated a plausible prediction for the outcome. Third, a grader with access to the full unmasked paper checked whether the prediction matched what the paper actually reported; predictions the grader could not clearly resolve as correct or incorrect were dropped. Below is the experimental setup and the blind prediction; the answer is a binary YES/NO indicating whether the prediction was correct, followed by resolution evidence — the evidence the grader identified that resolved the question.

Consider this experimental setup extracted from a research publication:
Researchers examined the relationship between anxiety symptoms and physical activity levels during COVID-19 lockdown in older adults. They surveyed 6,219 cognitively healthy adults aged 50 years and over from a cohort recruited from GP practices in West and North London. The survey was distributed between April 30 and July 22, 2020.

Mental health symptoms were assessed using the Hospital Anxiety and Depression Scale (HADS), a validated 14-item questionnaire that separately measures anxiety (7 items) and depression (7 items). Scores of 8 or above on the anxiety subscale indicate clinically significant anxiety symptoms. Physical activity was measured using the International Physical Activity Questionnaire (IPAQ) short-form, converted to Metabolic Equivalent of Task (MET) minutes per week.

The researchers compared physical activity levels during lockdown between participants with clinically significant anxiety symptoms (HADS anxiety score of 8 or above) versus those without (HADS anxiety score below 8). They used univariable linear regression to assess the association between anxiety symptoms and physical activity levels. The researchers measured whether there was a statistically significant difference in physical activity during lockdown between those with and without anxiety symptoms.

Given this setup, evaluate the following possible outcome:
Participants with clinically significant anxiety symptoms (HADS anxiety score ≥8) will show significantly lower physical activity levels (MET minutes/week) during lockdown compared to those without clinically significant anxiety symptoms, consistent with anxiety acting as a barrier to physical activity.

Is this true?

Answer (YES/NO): NO